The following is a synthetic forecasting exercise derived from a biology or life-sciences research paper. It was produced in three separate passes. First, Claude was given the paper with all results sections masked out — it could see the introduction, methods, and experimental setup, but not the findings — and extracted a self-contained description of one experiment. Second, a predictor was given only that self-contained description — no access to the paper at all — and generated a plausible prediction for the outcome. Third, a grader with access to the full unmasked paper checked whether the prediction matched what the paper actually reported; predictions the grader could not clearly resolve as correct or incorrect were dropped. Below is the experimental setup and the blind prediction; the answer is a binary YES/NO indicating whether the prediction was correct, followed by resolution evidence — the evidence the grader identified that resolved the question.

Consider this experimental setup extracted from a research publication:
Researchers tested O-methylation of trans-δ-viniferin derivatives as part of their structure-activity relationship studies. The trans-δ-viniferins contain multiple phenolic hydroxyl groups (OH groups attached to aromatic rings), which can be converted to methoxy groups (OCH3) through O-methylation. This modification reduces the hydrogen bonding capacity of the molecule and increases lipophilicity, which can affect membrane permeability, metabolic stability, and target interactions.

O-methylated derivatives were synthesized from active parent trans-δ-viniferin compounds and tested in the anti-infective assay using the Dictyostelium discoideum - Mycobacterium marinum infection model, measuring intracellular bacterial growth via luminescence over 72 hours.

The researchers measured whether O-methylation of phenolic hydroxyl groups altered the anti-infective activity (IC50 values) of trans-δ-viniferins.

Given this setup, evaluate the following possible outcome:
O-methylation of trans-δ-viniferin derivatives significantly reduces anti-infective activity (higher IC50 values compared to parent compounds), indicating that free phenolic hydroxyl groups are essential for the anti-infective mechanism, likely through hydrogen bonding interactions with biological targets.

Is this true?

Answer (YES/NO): NO